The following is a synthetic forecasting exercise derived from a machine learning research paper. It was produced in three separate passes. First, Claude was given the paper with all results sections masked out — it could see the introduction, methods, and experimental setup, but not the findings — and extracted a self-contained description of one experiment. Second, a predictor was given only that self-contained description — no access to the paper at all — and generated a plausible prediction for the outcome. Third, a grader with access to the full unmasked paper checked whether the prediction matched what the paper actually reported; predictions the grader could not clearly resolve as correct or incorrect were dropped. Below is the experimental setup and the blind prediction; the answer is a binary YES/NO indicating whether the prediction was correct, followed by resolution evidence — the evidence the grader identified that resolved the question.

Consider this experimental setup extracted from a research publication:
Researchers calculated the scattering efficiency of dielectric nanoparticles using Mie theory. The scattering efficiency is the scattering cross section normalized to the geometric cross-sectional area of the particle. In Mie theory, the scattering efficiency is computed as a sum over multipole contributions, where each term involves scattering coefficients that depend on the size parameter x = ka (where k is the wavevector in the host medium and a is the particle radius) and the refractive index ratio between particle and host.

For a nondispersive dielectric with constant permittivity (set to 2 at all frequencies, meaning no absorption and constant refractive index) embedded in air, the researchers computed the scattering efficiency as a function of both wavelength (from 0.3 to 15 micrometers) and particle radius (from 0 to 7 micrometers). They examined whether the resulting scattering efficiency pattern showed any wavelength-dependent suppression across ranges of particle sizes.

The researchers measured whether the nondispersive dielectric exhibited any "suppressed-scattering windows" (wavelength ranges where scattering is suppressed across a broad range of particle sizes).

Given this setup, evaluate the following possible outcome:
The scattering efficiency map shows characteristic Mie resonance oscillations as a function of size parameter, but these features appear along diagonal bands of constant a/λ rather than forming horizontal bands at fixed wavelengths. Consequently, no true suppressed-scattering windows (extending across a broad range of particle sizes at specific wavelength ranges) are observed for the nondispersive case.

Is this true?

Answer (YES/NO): YES